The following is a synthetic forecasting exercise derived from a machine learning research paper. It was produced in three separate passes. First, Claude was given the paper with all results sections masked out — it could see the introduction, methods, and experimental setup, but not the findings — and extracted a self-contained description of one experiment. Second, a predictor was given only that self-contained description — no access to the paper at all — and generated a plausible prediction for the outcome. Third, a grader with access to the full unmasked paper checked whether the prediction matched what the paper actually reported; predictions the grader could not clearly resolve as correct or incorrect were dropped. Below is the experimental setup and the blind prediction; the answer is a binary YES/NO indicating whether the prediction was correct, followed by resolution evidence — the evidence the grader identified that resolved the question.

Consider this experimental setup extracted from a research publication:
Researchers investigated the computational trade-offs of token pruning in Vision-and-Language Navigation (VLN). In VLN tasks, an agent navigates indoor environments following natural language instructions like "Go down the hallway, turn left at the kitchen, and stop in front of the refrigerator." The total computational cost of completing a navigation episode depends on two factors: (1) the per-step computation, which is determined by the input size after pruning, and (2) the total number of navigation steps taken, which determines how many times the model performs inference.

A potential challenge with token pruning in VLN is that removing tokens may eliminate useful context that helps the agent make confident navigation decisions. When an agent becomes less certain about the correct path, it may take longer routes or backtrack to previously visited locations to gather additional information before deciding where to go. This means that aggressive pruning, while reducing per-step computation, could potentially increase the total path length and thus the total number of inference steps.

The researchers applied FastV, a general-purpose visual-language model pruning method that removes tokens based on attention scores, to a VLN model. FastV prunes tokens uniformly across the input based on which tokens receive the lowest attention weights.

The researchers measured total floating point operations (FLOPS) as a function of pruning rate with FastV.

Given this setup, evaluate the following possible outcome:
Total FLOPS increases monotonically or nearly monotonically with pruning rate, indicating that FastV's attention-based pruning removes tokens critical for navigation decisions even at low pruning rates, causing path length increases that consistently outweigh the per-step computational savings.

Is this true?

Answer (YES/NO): NO